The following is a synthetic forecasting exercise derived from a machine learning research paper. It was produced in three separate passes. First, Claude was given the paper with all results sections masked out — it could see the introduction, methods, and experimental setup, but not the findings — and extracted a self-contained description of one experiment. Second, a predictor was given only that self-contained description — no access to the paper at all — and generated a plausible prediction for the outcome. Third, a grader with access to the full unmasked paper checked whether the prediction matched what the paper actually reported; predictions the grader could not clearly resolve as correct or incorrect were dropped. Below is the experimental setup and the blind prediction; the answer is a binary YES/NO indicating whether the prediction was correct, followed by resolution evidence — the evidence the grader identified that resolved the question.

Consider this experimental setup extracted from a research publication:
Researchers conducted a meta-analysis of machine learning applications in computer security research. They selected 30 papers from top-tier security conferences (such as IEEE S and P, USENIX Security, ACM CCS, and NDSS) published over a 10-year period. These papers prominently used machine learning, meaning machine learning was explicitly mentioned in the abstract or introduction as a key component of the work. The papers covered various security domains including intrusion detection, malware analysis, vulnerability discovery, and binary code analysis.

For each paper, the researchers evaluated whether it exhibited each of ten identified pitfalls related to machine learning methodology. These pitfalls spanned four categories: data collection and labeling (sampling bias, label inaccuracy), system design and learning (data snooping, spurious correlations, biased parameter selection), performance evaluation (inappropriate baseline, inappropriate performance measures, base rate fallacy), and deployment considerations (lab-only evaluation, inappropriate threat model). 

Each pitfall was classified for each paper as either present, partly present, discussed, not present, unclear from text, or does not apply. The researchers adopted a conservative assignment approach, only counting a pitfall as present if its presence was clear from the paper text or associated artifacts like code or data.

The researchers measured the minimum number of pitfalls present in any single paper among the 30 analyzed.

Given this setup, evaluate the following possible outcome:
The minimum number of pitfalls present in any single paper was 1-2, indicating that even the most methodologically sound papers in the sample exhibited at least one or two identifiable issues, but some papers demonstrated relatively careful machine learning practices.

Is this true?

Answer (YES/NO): NO